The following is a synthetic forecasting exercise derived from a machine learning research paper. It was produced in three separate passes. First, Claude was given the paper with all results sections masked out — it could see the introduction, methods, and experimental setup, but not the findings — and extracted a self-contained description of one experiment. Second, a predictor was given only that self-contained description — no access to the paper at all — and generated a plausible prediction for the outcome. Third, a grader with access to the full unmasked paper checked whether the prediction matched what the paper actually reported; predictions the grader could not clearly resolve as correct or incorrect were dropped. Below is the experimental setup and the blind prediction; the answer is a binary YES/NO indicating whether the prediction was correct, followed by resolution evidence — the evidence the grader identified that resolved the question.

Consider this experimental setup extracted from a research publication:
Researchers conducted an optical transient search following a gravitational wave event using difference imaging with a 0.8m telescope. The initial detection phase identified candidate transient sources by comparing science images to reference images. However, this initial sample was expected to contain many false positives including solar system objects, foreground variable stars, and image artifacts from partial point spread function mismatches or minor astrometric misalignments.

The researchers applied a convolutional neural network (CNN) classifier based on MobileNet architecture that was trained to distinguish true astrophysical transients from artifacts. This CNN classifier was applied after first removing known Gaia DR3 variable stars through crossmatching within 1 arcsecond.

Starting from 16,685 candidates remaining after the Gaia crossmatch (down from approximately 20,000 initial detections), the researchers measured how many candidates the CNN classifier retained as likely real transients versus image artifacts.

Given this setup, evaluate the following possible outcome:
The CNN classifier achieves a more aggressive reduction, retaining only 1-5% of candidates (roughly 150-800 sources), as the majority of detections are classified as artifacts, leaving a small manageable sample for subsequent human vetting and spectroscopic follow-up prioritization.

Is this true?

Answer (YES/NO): NO